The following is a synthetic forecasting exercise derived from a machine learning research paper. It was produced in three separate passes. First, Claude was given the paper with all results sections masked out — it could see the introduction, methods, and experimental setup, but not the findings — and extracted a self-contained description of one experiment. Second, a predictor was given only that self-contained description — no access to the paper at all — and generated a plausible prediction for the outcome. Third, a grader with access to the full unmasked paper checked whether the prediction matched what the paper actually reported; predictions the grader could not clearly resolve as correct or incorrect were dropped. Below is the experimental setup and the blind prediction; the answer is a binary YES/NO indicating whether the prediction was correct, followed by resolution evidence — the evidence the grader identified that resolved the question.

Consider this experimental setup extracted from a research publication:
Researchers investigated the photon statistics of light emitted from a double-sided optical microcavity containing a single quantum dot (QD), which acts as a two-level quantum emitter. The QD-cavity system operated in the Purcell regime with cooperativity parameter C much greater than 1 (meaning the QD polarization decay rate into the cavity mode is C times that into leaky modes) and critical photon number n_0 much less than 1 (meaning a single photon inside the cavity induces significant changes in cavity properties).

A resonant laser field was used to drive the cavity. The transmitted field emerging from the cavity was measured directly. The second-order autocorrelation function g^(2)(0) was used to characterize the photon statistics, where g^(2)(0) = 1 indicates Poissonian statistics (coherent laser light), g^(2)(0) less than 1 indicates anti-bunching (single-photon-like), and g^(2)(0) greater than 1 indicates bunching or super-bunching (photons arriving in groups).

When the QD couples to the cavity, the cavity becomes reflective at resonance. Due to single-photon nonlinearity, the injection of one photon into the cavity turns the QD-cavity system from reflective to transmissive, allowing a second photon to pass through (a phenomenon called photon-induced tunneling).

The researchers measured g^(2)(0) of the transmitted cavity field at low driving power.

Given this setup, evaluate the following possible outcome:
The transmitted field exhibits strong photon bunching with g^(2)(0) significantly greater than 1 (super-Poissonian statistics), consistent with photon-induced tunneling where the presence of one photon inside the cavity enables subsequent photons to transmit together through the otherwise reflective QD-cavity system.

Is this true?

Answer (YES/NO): YES